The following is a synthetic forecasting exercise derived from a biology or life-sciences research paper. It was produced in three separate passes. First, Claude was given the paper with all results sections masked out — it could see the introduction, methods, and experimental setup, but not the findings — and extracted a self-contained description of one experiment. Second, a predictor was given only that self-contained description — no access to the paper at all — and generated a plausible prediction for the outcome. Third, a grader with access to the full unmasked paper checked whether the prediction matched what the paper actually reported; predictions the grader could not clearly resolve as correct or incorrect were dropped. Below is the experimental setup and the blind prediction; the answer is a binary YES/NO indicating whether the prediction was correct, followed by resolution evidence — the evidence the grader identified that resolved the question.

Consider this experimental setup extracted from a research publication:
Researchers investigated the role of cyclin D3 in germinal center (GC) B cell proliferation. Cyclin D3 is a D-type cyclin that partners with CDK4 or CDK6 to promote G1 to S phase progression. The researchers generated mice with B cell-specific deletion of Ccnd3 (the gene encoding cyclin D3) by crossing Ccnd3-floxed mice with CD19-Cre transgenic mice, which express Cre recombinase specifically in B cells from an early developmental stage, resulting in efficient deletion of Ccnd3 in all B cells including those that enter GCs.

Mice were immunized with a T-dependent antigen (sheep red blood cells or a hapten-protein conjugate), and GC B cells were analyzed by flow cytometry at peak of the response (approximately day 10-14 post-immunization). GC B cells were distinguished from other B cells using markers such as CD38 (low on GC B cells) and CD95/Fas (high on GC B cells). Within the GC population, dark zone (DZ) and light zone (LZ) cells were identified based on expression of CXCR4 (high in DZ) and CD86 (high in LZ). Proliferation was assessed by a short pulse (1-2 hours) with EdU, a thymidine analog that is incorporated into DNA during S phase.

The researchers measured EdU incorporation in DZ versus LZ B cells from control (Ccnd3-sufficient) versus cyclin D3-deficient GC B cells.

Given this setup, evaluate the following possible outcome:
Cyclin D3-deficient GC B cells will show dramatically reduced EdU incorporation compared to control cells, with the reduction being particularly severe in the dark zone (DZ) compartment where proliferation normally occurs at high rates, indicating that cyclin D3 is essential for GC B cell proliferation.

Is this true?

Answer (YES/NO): YES